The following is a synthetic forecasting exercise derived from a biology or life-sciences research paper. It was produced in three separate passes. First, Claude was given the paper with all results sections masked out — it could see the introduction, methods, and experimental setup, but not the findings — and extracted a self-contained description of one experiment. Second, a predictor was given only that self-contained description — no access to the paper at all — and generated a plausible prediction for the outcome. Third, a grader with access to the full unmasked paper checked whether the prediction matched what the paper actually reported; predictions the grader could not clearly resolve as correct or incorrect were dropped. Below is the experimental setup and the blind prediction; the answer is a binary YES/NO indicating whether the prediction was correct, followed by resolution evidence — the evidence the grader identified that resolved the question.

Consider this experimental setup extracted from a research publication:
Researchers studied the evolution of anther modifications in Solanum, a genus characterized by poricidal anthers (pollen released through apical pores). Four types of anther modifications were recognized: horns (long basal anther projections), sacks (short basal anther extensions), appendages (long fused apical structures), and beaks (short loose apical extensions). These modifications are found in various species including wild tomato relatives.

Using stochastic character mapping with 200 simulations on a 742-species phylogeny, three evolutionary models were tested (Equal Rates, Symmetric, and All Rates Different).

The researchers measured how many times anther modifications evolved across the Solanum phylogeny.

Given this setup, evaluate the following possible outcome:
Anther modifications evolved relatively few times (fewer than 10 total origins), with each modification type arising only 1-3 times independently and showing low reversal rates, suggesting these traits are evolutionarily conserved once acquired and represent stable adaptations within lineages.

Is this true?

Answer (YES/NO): NO